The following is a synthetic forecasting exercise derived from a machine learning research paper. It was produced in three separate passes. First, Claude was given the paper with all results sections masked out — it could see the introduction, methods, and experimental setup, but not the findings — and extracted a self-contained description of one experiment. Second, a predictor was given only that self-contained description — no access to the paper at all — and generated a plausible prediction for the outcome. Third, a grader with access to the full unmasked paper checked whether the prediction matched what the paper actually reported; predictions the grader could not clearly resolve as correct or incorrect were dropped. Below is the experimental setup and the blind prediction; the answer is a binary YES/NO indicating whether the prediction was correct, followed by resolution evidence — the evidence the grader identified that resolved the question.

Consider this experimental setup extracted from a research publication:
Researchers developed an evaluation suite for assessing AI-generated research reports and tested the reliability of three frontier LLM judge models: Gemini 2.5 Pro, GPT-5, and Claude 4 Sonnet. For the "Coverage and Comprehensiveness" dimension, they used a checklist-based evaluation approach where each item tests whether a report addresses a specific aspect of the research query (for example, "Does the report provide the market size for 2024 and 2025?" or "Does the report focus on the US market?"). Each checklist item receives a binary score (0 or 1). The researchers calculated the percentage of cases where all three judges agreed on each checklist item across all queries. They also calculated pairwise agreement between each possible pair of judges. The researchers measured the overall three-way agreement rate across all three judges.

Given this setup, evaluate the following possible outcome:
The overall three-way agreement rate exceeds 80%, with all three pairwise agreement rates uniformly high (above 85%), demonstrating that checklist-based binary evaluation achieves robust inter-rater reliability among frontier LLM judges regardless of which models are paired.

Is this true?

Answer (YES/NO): NO